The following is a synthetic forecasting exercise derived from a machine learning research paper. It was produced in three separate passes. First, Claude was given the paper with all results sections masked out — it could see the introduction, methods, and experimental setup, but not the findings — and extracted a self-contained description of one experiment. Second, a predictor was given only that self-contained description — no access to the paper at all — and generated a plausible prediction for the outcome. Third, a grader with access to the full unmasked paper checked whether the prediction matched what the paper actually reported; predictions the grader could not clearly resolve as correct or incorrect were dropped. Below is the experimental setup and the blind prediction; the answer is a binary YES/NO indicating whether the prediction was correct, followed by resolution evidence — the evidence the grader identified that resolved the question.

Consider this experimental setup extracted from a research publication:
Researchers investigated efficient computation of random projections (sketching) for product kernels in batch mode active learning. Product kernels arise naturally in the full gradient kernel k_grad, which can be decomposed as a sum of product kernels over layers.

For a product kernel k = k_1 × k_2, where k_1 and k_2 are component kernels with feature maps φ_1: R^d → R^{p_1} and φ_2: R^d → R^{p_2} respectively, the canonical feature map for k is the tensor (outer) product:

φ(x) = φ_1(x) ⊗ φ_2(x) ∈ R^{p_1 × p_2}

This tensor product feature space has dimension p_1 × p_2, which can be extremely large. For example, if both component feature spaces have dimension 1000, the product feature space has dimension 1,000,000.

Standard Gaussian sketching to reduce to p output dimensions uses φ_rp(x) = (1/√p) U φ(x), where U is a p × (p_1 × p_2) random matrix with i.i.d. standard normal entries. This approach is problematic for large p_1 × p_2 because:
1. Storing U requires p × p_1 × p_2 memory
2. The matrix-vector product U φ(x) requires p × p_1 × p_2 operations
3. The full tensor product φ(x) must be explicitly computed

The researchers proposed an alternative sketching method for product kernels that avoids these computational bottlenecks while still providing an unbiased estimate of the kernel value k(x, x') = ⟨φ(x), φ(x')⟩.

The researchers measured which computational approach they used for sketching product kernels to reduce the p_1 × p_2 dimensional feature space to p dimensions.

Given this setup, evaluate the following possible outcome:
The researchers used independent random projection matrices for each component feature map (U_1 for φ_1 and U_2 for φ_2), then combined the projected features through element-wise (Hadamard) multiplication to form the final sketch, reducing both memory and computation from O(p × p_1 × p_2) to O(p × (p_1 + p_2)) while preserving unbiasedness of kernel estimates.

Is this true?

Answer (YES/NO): YES